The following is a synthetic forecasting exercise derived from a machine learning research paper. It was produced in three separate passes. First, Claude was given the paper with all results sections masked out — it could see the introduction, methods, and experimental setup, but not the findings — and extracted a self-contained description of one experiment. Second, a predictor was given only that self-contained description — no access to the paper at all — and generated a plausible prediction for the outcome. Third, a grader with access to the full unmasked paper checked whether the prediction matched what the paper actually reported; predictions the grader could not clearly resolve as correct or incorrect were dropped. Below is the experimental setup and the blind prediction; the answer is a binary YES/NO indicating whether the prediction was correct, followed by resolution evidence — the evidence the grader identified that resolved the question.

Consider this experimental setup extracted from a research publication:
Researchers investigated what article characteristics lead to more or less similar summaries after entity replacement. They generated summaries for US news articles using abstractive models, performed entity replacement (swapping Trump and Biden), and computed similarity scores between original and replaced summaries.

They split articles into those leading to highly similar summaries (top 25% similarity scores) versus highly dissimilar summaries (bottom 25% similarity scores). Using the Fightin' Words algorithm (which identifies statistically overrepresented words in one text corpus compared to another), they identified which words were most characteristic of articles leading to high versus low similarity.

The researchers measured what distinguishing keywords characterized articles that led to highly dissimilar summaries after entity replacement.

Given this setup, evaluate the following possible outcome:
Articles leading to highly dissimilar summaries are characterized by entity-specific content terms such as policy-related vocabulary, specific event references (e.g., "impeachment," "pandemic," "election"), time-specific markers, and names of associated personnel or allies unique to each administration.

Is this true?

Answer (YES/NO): NO